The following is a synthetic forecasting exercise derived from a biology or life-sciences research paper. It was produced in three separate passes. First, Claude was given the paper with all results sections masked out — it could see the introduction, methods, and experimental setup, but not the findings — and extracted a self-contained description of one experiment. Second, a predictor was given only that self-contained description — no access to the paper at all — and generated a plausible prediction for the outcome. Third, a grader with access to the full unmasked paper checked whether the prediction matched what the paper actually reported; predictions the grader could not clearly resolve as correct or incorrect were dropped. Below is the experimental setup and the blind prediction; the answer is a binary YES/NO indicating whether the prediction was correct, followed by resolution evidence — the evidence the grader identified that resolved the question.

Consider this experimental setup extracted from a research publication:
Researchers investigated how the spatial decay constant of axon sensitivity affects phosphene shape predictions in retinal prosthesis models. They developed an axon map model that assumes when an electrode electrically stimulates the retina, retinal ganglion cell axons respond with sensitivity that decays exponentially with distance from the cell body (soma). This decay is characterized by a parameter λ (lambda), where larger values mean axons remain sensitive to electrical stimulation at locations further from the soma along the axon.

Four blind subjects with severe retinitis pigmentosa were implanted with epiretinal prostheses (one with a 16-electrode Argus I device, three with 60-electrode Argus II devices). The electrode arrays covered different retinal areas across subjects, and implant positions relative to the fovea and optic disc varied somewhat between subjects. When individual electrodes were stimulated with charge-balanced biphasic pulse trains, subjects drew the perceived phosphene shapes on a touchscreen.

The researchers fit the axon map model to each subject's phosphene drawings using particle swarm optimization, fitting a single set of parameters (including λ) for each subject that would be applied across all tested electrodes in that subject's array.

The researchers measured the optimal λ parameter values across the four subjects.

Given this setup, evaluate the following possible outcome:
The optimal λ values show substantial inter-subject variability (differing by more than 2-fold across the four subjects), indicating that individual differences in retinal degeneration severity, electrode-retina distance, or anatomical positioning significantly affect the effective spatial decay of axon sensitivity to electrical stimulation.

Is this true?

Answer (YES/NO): YES